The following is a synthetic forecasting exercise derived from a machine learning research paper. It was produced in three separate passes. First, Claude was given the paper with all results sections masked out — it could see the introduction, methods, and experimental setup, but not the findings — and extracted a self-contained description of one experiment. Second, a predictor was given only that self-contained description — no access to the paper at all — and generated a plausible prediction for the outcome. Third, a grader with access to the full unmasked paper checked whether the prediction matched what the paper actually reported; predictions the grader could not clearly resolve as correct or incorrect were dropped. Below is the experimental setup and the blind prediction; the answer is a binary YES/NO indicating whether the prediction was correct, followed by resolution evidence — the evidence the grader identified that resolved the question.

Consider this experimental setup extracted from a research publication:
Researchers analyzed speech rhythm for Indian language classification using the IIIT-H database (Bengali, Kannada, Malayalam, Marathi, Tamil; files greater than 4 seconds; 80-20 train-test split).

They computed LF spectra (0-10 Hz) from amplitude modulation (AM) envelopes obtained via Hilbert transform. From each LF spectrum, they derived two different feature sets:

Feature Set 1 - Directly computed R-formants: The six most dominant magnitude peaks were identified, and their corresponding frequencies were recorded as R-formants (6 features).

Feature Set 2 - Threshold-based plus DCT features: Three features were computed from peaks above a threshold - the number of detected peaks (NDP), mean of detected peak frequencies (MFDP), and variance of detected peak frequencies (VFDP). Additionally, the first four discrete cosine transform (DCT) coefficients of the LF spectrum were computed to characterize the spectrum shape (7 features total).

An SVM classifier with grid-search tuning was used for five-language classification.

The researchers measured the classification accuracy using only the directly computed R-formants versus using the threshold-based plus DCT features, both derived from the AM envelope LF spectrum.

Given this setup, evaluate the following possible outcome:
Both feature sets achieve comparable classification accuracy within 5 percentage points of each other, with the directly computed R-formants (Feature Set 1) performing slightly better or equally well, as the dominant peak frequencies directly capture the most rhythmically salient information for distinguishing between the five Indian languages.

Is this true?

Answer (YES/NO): NO